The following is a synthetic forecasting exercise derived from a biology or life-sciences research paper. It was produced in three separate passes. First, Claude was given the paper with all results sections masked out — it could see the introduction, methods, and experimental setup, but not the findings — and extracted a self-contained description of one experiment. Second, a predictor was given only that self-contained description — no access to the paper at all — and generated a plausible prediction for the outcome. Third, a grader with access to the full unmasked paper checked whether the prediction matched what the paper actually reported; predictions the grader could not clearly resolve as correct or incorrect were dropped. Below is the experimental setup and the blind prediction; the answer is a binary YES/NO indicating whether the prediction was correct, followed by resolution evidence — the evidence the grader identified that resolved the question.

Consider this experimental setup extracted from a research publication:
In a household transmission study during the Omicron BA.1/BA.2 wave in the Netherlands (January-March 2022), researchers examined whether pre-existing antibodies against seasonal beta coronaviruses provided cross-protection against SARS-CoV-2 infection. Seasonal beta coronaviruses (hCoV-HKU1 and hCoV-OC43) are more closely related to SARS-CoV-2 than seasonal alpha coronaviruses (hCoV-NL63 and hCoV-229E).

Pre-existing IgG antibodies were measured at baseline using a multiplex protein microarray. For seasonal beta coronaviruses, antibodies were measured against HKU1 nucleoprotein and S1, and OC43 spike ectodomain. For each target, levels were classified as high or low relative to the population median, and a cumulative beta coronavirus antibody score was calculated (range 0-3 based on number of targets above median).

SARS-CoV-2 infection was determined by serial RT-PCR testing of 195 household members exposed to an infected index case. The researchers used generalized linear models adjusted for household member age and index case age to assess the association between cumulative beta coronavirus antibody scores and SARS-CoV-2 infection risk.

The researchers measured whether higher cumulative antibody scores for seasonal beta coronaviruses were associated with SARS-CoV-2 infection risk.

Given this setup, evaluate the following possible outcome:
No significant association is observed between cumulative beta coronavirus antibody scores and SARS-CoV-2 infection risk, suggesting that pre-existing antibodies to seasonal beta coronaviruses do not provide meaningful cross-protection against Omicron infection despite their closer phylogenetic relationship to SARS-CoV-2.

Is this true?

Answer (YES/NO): NO